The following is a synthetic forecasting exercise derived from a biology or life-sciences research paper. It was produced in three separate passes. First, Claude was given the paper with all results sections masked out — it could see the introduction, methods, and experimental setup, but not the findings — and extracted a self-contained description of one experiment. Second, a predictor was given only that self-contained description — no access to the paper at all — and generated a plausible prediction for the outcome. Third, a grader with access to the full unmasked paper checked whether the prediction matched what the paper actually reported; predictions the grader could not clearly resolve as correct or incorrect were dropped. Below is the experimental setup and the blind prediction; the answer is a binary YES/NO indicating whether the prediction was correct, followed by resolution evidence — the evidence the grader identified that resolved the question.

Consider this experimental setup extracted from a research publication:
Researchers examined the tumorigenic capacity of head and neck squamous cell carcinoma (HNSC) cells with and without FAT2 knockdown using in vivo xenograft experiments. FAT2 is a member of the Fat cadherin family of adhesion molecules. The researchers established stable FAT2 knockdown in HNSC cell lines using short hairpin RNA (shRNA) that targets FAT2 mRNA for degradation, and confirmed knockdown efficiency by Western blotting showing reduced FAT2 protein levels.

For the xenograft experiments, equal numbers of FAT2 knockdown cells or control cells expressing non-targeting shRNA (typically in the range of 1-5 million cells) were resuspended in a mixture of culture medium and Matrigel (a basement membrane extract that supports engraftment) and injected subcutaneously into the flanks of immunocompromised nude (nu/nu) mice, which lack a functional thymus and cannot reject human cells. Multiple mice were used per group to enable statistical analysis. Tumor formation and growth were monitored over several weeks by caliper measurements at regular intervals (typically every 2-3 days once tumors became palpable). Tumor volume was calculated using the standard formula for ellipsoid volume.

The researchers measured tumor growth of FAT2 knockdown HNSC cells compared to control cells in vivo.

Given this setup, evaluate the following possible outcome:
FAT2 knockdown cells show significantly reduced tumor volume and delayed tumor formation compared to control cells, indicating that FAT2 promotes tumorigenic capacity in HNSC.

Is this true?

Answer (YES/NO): YES